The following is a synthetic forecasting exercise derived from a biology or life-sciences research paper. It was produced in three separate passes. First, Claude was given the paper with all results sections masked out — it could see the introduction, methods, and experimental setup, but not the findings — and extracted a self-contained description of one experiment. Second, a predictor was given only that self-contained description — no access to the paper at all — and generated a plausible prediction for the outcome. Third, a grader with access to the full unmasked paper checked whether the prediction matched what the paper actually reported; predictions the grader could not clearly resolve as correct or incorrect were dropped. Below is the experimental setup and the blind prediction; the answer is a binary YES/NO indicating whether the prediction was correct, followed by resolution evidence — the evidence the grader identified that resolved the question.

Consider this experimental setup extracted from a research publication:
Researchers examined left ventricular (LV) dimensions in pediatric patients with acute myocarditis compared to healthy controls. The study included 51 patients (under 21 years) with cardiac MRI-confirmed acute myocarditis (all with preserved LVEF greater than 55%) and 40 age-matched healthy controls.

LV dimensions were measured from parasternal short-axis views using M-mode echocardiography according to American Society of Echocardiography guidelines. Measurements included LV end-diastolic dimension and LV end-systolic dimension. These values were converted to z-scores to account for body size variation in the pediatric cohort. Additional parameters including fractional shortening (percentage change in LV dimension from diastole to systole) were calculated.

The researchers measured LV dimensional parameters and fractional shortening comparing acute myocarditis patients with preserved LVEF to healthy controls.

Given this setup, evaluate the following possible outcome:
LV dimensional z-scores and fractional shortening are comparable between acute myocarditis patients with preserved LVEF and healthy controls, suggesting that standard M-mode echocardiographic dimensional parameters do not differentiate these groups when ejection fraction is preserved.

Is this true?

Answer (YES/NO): YES